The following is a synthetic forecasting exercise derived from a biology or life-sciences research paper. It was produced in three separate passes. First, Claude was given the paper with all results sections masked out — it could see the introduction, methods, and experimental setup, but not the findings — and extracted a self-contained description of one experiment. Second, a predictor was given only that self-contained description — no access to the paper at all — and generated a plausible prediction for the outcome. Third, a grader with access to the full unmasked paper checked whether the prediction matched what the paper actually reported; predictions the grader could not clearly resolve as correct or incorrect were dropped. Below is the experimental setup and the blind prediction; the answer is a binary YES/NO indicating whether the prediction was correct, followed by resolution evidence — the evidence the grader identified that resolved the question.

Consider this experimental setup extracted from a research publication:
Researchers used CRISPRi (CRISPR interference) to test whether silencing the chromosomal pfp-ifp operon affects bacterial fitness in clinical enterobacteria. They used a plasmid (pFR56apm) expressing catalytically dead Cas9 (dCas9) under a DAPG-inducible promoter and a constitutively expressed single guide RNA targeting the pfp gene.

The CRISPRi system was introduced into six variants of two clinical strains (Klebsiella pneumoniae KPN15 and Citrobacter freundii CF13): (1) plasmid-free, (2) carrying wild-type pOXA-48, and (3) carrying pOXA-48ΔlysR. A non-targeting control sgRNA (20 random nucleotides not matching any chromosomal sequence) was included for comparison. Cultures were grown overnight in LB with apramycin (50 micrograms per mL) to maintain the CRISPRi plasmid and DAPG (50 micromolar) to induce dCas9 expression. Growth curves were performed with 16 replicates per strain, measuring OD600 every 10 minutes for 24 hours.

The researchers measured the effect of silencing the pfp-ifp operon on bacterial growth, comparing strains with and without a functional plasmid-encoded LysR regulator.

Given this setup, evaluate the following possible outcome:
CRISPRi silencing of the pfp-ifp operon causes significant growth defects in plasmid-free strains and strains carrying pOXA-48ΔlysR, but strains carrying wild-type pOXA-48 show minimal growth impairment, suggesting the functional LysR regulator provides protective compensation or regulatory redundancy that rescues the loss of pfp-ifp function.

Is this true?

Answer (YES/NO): NO